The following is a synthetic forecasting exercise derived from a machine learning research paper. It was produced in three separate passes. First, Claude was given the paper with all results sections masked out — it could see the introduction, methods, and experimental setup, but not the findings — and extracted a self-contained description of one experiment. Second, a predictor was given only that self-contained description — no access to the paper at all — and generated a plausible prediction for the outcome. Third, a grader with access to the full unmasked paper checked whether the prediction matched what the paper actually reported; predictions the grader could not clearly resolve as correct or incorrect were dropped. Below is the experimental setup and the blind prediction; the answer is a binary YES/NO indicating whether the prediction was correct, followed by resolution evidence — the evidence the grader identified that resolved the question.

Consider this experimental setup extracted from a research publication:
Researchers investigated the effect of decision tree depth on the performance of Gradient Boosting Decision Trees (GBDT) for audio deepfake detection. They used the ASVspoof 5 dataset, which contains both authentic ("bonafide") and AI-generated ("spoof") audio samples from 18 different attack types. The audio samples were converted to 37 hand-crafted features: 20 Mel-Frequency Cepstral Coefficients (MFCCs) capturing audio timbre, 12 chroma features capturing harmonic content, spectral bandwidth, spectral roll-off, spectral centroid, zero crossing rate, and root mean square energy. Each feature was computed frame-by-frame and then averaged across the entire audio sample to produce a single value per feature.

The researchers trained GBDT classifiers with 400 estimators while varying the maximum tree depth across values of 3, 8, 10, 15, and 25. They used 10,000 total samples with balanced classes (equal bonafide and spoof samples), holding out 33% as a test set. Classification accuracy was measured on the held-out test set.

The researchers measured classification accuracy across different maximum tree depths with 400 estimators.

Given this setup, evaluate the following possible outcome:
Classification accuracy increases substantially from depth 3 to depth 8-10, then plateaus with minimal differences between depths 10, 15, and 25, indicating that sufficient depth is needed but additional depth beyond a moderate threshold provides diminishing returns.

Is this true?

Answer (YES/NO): NO